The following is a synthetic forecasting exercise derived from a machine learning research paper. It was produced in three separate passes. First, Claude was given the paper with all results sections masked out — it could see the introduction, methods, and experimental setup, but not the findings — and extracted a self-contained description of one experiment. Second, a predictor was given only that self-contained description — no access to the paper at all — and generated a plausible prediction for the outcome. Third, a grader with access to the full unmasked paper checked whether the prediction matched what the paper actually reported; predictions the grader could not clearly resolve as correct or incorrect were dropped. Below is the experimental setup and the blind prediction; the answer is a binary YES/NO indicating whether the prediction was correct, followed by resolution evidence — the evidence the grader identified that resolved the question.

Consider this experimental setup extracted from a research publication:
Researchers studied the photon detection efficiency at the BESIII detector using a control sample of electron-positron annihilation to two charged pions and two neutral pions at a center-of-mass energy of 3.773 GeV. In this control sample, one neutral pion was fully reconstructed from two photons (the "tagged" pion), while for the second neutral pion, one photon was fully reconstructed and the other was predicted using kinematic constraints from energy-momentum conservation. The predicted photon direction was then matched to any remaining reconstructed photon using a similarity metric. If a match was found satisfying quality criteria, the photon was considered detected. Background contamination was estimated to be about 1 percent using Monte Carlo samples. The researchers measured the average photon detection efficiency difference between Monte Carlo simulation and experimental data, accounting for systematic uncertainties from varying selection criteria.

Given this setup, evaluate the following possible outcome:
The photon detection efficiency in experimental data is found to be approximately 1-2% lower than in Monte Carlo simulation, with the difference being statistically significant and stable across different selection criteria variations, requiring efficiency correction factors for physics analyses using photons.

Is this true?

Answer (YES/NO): NO